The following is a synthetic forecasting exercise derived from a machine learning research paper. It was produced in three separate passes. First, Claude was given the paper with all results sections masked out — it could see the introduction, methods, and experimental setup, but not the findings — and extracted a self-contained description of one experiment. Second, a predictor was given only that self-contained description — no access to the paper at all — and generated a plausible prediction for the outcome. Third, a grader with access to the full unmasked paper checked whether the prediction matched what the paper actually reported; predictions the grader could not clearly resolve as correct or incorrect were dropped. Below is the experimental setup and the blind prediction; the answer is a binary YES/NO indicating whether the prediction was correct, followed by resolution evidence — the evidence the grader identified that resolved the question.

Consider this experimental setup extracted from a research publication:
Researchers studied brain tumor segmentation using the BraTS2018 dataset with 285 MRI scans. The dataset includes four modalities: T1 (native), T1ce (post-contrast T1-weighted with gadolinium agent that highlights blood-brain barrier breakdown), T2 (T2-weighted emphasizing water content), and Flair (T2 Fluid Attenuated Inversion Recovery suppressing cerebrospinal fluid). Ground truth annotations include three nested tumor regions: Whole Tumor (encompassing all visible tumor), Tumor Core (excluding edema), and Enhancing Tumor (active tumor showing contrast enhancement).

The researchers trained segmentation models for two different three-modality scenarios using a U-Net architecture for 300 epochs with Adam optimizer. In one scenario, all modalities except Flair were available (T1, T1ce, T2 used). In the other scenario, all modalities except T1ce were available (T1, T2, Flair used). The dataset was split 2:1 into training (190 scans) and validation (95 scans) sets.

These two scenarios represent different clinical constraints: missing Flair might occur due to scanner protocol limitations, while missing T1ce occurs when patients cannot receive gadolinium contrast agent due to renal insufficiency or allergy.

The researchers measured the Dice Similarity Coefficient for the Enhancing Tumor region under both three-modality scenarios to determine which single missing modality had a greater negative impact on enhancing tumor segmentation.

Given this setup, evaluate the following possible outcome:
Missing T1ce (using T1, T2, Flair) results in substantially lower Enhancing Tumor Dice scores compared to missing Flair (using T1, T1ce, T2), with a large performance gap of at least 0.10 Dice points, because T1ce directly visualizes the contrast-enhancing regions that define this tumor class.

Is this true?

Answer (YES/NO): YES